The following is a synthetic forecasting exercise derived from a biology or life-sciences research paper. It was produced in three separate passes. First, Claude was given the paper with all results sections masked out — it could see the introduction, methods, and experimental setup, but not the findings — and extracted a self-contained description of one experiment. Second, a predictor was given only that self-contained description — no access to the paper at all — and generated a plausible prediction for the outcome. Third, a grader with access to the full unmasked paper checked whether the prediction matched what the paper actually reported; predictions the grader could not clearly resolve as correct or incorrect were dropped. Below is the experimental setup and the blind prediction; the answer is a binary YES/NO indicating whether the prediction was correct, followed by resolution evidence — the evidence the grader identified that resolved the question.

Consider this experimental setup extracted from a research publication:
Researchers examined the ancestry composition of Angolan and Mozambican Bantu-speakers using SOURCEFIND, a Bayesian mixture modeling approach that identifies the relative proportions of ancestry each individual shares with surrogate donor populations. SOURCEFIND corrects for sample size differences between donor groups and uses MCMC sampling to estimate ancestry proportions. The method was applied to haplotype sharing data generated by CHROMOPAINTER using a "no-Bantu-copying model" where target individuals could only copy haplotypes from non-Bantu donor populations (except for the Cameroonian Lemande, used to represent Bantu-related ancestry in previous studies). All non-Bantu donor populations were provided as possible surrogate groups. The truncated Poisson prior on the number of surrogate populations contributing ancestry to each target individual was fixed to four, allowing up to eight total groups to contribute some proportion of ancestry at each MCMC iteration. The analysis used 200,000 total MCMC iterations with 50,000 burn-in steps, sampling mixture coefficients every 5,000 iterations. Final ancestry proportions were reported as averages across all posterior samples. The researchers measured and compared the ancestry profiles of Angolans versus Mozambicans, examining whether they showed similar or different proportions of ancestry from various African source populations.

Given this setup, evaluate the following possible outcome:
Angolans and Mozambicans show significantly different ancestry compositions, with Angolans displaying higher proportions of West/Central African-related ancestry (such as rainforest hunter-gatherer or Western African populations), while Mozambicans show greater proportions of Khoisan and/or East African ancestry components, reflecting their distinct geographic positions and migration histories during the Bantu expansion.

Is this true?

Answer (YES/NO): NO